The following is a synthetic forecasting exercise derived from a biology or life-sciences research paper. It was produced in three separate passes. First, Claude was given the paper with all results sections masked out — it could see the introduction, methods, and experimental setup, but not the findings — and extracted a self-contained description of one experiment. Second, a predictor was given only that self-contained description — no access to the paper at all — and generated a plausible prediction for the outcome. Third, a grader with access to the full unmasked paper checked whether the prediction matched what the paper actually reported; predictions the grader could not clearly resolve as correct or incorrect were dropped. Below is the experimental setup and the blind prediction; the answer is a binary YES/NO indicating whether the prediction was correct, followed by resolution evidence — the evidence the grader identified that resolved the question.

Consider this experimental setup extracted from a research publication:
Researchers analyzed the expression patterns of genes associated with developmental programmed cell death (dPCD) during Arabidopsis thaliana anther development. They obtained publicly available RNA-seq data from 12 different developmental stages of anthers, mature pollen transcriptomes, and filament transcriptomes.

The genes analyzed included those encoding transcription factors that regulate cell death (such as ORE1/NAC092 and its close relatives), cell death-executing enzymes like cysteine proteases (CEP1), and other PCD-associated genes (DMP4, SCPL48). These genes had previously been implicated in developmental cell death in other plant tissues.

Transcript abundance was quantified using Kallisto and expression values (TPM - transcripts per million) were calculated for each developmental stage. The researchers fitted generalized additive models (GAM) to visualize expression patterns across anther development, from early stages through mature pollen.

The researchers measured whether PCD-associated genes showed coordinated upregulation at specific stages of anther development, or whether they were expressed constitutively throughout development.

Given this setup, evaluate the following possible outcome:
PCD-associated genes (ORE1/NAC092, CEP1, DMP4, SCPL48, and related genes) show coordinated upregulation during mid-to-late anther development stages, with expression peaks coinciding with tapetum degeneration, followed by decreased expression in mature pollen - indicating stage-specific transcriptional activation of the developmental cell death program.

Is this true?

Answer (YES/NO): NO